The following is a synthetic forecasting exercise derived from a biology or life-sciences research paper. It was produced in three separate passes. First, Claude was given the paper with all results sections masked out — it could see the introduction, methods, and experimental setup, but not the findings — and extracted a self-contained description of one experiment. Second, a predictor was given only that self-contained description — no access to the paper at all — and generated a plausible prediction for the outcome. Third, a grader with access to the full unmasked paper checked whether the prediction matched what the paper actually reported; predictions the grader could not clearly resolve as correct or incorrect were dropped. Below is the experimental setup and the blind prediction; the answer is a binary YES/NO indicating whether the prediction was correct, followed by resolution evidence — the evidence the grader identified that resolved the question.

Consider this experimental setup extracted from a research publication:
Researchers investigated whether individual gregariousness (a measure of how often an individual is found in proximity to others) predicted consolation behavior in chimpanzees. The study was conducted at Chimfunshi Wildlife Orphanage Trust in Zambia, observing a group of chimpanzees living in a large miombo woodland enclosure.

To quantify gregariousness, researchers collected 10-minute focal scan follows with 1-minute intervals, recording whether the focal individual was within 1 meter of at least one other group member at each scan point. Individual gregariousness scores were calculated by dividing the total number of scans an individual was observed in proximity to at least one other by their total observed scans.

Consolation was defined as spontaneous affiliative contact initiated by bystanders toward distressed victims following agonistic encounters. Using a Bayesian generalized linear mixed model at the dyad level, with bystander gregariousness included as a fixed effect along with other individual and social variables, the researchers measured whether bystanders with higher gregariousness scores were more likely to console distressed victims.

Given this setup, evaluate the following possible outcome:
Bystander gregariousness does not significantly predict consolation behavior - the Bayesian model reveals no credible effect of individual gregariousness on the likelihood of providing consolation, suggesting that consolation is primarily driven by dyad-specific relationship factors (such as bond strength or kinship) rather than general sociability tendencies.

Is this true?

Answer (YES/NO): YES